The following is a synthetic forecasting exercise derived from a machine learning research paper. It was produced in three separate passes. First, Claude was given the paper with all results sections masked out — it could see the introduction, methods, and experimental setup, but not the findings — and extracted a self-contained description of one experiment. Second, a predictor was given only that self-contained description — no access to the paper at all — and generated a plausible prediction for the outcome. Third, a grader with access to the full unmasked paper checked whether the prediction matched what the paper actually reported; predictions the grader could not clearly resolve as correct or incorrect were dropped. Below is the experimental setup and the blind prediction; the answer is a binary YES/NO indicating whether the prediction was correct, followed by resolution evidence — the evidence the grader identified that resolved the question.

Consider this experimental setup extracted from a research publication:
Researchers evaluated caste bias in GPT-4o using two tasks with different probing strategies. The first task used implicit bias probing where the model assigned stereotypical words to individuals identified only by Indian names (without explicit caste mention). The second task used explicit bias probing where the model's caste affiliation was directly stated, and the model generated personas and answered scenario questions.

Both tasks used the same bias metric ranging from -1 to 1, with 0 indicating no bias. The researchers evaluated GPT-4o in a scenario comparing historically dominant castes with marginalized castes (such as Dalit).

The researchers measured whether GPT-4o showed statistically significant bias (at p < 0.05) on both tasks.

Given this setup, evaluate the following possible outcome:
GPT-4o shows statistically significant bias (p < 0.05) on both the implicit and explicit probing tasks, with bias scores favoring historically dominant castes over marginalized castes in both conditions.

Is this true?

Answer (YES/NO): YES